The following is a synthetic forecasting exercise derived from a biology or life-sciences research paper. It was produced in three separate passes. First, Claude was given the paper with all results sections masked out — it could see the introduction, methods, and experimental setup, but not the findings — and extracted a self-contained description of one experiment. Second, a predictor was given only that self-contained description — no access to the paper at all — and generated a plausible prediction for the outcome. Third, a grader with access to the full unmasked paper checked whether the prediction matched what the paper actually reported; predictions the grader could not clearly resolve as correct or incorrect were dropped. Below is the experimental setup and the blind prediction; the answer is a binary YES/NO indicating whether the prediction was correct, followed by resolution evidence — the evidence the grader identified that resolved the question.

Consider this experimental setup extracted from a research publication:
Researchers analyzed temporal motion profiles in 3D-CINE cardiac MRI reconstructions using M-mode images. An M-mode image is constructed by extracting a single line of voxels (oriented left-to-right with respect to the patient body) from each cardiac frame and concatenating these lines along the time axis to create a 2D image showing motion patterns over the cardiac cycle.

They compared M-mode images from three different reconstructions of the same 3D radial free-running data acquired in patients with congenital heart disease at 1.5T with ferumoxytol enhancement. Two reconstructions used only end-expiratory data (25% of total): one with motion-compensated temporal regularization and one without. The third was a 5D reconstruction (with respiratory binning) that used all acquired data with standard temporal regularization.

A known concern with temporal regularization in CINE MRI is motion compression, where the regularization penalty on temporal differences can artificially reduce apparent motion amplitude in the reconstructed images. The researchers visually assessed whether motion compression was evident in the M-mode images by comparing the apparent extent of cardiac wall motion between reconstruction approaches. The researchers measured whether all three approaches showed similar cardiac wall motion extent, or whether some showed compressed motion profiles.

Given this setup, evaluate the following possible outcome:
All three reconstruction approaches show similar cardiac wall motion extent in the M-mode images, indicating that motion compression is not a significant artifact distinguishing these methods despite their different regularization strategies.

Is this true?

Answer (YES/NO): NO